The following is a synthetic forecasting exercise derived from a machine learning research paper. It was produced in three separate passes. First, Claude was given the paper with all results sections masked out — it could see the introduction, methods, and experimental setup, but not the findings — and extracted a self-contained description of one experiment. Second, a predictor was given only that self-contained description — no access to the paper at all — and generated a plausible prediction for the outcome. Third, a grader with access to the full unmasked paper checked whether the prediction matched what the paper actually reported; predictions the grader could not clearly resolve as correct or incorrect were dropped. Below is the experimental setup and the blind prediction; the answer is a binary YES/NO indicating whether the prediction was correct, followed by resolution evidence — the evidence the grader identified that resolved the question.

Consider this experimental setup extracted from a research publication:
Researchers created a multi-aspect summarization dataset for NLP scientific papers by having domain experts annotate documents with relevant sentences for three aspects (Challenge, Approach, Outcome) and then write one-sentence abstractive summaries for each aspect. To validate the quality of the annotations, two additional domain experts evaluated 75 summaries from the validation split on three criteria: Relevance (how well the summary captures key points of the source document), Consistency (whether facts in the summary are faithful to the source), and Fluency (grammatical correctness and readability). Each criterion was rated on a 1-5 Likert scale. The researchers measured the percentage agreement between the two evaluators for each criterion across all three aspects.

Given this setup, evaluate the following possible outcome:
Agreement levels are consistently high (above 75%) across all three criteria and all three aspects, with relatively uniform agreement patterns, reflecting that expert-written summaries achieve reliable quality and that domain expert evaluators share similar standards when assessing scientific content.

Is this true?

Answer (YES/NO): NO